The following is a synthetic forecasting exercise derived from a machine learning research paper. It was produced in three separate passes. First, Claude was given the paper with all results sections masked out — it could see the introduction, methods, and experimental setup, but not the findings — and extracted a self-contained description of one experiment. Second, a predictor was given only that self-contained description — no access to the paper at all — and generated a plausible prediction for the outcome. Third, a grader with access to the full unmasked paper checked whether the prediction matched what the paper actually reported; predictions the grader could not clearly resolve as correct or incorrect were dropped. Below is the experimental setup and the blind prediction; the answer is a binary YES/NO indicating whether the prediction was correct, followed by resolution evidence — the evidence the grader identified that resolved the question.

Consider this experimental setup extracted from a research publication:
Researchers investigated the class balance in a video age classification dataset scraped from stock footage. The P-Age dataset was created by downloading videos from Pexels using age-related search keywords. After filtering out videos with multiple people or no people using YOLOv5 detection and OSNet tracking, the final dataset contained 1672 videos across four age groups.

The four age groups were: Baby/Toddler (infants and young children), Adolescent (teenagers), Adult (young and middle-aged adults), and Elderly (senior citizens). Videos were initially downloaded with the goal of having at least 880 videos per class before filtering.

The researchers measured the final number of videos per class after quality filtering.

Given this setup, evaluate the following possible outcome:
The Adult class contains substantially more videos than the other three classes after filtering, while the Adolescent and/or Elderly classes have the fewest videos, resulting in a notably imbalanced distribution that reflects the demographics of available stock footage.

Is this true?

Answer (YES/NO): NO